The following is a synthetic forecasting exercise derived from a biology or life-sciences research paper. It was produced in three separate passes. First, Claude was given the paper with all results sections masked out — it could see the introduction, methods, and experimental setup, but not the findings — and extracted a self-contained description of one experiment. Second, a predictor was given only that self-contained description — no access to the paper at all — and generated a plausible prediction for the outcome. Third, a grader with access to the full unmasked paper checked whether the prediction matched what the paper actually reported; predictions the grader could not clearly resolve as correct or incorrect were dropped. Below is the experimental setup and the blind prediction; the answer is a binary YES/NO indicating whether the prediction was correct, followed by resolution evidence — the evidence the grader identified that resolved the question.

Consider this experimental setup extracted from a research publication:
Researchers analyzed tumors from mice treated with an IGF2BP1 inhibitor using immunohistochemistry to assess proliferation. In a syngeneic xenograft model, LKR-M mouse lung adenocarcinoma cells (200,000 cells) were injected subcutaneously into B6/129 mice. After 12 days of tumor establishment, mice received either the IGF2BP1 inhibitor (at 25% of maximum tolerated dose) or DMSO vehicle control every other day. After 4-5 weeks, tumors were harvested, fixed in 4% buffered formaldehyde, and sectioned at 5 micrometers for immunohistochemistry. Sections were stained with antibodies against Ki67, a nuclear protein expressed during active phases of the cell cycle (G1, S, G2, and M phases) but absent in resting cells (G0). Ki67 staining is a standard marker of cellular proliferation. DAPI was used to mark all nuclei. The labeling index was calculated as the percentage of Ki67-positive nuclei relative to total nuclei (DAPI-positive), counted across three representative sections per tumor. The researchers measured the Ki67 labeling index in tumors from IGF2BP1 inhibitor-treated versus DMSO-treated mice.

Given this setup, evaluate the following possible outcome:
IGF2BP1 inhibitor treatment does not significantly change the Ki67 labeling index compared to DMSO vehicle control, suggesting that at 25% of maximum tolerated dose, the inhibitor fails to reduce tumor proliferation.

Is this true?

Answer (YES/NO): NO